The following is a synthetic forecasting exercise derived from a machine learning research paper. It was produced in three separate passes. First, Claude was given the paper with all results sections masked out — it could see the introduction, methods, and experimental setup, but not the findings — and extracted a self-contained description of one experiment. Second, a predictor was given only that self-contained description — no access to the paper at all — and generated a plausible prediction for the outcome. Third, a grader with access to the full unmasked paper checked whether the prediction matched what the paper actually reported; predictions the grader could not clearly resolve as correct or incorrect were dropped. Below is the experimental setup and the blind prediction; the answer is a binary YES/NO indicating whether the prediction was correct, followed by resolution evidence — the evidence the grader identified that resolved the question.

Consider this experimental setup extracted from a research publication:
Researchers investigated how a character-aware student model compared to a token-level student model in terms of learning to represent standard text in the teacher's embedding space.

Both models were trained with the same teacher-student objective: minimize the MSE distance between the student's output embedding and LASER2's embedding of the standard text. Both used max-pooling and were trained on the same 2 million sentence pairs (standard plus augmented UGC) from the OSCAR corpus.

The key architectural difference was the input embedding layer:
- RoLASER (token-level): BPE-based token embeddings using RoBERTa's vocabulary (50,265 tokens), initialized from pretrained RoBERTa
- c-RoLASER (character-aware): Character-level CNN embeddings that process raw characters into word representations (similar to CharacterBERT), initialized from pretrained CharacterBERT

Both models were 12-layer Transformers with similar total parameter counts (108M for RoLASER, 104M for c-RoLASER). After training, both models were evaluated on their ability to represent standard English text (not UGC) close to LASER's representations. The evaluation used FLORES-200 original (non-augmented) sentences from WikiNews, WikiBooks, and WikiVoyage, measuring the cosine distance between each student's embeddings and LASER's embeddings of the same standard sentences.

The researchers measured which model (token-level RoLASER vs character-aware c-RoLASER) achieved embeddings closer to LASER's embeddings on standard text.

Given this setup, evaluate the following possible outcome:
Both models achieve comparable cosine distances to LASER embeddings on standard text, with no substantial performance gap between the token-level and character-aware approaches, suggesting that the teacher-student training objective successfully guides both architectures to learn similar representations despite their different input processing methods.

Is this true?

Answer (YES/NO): NO